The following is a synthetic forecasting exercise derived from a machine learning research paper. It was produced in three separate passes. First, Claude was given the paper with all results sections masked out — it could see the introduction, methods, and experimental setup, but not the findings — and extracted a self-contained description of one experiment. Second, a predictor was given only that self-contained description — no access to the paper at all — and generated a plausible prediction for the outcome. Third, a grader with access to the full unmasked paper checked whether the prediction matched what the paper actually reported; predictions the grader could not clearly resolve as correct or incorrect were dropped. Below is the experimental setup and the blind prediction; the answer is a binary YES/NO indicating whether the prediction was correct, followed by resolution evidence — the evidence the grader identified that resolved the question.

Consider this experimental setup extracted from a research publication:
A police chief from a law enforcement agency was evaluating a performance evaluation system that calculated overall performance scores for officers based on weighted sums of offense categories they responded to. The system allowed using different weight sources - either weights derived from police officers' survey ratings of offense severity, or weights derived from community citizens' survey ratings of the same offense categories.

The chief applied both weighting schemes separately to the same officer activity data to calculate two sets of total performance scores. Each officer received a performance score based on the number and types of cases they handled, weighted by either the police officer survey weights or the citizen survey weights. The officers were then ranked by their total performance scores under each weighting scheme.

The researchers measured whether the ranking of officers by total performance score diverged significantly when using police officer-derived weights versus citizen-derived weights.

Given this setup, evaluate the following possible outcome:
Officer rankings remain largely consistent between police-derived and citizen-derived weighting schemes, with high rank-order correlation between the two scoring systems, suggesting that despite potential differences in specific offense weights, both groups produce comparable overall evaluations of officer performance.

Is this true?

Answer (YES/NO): YES